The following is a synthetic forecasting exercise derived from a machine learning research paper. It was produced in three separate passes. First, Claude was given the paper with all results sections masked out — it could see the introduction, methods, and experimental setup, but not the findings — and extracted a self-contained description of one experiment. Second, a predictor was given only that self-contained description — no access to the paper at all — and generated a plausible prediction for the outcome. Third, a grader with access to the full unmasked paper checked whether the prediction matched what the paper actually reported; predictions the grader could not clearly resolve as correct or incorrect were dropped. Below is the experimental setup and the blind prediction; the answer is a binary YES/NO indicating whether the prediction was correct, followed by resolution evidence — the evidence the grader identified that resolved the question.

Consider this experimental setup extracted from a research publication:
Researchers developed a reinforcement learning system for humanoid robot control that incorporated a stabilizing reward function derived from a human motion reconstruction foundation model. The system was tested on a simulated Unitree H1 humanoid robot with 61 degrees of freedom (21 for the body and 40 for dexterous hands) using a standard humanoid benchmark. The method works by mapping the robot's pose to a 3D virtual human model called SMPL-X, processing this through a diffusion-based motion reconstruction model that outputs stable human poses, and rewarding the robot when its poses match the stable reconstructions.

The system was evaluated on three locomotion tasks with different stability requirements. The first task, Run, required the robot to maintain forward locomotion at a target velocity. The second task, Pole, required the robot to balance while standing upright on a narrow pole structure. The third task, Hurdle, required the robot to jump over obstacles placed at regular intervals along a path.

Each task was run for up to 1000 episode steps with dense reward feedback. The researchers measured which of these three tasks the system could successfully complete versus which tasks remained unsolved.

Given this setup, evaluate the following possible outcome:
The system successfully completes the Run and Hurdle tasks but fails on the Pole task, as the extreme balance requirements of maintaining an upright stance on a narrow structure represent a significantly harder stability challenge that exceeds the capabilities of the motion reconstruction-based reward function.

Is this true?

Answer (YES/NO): NO